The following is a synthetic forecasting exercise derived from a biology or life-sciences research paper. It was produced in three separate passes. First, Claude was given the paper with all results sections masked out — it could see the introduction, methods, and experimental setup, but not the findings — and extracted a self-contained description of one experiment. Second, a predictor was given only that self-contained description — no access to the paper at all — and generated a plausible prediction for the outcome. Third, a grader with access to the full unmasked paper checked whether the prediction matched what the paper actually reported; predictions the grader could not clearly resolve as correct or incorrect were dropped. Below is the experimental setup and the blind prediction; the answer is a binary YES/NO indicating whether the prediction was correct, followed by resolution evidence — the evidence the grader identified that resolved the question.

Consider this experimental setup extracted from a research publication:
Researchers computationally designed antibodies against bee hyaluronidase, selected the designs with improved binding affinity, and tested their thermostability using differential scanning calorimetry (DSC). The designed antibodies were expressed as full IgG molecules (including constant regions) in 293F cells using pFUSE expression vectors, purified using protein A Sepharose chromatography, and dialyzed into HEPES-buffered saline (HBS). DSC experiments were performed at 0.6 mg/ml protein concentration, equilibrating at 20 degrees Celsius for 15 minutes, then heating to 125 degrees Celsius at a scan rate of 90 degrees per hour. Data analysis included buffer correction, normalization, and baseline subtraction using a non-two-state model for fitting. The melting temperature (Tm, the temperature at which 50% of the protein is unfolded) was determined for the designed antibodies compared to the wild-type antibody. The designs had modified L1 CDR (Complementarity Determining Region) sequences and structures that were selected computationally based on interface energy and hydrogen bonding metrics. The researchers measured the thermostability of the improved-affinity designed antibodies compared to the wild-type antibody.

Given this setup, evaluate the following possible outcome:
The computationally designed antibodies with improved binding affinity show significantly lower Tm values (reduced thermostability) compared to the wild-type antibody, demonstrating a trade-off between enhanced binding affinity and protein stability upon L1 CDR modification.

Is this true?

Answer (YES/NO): NO